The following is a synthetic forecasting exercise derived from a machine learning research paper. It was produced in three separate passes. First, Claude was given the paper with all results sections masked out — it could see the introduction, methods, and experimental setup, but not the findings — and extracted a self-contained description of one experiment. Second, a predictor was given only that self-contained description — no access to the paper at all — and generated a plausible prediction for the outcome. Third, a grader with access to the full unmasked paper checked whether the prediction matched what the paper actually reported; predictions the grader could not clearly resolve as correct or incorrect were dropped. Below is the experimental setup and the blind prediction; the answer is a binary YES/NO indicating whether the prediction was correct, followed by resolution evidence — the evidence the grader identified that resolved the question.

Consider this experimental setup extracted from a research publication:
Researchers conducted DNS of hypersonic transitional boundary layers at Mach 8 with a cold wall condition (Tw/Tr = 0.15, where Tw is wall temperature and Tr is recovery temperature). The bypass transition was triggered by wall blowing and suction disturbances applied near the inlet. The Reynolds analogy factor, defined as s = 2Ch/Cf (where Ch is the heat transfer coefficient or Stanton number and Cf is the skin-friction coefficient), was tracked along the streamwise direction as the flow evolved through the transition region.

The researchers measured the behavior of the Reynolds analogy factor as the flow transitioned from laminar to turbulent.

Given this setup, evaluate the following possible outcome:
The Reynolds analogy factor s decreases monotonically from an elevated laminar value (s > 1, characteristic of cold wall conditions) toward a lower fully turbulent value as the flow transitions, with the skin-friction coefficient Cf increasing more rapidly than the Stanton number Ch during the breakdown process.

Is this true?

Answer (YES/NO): NO